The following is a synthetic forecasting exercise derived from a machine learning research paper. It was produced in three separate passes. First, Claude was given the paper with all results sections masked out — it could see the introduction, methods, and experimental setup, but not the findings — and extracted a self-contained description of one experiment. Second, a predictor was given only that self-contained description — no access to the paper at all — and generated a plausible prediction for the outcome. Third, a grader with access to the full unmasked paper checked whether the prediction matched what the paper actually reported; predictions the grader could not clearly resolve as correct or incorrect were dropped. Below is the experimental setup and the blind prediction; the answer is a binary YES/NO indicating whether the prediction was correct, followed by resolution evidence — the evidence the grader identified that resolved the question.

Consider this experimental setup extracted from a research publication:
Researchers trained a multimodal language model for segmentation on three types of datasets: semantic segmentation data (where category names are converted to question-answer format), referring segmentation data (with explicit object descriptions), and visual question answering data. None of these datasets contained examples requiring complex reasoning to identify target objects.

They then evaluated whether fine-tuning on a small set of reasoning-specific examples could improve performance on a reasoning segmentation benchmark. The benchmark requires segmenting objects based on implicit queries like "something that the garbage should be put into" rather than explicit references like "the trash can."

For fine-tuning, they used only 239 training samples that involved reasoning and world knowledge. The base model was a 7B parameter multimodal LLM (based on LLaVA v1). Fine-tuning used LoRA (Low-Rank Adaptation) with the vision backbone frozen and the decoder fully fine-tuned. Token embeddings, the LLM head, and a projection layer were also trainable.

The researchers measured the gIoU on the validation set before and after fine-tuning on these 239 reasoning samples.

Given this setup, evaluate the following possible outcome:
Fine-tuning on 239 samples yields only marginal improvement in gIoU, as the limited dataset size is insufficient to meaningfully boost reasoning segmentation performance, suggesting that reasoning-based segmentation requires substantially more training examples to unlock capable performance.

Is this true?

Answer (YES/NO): NO